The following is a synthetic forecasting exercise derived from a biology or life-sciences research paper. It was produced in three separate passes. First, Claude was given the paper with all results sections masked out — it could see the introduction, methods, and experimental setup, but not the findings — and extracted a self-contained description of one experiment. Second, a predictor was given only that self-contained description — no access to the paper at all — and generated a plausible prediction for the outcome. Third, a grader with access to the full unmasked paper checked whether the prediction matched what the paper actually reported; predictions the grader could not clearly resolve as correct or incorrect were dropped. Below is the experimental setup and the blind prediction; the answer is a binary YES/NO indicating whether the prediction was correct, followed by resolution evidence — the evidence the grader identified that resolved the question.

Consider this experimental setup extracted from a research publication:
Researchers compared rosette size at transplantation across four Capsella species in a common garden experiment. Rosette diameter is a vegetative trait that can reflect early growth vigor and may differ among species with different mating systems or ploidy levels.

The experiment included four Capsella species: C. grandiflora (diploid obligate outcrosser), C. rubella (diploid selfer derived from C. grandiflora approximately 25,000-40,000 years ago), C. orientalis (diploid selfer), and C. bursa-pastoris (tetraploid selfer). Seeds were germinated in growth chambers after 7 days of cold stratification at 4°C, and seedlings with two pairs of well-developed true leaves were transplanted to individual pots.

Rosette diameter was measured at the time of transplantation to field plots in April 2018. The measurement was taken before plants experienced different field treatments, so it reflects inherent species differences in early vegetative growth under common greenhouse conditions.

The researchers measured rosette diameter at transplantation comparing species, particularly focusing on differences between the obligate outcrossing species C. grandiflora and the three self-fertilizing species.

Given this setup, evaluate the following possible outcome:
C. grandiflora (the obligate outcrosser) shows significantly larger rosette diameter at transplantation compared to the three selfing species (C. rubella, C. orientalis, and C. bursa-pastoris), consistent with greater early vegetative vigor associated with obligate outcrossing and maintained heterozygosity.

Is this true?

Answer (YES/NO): YES